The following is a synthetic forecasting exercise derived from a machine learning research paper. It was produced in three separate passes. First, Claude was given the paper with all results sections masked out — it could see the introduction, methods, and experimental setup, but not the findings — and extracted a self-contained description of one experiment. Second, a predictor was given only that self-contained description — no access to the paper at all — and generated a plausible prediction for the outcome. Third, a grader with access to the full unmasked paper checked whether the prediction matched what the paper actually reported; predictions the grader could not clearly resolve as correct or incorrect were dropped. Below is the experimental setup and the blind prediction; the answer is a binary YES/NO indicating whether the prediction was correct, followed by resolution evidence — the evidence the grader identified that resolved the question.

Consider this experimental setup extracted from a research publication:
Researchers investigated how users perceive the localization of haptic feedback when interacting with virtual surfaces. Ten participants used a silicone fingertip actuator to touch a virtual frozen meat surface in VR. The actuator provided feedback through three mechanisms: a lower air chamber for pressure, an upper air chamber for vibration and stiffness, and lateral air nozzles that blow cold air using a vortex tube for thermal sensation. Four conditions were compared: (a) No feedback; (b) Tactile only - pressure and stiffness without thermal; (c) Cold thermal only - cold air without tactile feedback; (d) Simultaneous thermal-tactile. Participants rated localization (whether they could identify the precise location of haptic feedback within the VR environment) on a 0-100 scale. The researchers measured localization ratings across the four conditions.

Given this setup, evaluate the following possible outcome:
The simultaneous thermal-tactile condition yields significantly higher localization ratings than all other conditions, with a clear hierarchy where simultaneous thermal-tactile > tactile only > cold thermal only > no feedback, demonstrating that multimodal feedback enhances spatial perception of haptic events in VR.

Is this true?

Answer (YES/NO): NO